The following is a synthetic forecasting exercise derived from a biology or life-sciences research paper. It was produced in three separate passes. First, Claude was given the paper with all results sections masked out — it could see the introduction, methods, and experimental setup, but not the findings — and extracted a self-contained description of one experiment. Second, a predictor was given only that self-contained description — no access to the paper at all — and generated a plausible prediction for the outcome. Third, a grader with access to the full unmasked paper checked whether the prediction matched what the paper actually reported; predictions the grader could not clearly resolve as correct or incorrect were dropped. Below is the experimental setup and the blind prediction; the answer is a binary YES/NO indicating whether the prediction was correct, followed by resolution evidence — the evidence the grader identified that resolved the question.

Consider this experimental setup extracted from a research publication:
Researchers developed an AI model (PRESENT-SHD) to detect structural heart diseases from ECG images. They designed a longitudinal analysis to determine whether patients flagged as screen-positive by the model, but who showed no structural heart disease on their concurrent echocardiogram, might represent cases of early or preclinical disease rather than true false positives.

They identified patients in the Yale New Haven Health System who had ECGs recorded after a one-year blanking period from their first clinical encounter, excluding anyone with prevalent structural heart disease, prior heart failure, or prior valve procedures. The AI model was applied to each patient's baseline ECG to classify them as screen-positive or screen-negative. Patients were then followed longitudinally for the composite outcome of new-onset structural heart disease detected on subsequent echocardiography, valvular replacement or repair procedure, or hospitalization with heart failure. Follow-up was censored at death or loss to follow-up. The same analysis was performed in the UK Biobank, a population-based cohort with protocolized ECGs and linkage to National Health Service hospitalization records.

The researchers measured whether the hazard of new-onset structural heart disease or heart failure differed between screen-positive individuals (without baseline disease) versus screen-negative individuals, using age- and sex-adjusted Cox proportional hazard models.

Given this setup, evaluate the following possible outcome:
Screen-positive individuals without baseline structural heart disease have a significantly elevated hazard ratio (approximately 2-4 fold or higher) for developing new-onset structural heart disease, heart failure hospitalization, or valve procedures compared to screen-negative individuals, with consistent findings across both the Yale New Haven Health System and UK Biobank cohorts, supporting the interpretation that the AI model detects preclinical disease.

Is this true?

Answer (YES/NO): YES